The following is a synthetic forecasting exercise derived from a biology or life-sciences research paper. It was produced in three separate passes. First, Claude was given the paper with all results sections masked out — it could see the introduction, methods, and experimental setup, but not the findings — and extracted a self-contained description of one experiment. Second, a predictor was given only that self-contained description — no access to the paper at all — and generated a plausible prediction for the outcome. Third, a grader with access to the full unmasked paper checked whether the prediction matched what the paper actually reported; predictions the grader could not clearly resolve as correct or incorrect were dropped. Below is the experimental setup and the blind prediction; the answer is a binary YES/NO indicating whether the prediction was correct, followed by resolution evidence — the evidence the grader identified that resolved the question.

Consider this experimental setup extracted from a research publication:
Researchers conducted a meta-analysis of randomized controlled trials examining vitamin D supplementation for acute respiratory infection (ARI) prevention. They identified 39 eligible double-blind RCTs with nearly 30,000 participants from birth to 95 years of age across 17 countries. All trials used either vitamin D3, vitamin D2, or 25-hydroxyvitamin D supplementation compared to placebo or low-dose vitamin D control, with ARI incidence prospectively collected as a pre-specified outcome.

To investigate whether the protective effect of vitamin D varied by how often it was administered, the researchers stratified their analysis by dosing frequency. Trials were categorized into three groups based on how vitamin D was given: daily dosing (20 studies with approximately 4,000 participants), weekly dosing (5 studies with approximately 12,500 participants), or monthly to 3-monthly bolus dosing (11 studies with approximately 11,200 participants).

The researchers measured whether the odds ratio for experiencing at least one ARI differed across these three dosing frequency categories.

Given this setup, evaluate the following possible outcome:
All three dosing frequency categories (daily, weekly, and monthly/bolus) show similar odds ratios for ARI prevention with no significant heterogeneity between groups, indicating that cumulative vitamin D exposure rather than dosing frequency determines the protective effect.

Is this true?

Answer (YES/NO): NO